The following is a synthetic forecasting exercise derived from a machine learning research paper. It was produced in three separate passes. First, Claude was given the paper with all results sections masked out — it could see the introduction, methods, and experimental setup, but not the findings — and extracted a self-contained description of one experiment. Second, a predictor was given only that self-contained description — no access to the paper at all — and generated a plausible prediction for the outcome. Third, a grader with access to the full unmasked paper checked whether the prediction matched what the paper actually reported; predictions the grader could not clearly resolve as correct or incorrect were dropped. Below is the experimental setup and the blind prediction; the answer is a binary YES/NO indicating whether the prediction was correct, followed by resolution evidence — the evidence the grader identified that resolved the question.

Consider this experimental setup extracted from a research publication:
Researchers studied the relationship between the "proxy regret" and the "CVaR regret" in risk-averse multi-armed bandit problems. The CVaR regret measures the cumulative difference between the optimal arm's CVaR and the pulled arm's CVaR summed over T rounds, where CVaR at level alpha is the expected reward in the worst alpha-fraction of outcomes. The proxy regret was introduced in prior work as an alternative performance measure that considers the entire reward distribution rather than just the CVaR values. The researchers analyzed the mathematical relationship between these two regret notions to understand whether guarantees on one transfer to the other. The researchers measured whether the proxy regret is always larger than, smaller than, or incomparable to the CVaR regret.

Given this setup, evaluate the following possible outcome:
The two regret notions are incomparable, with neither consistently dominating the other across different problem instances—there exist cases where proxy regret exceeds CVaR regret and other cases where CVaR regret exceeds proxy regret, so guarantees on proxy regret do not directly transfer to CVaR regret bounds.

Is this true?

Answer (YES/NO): NO